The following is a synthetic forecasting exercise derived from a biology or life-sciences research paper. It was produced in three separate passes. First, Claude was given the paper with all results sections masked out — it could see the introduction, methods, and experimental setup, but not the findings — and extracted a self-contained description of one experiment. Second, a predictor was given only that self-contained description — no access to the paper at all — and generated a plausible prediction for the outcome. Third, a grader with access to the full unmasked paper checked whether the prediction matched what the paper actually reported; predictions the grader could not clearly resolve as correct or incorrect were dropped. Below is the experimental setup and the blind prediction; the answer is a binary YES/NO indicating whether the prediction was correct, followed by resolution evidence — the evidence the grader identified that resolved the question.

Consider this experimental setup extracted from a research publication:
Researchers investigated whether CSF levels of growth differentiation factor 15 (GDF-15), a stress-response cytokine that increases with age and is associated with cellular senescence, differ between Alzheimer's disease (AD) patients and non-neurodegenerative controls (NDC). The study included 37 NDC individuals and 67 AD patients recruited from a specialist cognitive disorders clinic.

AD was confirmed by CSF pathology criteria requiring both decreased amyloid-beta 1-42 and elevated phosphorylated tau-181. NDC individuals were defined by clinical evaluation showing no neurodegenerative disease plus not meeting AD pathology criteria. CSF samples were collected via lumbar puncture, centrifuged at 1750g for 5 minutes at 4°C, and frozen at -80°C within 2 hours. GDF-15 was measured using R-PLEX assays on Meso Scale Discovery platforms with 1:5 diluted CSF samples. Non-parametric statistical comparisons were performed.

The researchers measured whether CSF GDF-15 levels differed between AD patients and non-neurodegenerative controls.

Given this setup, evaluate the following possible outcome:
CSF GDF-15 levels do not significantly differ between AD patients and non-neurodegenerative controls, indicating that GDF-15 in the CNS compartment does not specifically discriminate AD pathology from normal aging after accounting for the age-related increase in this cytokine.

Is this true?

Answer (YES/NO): YES